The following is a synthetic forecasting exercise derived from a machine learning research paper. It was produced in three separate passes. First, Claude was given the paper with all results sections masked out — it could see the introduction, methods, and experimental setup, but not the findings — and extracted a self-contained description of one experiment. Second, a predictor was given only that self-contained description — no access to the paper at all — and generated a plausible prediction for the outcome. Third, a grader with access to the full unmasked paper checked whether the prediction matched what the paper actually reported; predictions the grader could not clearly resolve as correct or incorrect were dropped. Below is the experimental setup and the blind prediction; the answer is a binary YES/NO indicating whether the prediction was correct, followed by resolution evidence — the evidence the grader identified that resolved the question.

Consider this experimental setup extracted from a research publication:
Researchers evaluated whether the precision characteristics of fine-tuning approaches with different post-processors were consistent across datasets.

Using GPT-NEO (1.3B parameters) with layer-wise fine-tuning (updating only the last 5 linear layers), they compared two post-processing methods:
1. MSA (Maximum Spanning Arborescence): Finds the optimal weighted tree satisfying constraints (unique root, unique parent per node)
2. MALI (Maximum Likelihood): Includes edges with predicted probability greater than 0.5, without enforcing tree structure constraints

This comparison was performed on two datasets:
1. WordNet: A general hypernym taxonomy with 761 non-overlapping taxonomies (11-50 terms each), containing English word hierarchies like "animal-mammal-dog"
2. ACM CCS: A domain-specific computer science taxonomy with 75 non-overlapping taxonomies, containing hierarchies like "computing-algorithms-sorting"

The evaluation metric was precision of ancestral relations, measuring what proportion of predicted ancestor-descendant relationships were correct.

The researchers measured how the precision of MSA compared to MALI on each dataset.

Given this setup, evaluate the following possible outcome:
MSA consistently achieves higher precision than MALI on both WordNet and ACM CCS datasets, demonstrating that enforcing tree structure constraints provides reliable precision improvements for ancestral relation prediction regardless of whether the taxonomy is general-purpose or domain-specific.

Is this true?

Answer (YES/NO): NO